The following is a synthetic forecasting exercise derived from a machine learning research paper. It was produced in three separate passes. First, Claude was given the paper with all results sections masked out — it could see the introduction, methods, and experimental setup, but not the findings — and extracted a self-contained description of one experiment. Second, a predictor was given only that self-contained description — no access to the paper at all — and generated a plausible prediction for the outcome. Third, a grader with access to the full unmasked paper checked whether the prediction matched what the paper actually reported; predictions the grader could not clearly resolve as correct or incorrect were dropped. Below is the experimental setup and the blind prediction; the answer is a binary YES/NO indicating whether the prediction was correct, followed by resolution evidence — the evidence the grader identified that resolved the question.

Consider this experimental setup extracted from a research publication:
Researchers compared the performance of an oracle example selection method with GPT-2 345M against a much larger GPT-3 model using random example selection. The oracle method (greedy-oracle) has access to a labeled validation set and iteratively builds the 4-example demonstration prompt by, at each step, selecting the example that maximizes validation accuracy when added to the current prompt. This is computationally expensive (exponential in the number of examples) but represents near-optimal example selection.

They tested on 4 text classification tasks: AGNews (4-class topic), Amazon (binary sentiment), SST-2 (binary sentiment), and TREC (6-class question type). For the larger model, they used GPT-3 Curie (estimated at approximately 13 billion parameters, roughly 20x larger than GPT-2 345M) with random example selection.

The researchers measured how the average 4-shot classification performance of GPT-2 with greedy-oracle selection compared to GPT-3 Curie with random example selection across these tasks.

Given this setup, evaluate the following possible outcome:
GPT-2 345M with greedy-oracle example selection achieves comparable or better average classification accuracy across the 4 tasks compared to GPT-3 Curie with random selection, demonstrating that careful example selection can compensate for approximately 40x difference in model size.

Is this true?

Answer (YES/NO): NO